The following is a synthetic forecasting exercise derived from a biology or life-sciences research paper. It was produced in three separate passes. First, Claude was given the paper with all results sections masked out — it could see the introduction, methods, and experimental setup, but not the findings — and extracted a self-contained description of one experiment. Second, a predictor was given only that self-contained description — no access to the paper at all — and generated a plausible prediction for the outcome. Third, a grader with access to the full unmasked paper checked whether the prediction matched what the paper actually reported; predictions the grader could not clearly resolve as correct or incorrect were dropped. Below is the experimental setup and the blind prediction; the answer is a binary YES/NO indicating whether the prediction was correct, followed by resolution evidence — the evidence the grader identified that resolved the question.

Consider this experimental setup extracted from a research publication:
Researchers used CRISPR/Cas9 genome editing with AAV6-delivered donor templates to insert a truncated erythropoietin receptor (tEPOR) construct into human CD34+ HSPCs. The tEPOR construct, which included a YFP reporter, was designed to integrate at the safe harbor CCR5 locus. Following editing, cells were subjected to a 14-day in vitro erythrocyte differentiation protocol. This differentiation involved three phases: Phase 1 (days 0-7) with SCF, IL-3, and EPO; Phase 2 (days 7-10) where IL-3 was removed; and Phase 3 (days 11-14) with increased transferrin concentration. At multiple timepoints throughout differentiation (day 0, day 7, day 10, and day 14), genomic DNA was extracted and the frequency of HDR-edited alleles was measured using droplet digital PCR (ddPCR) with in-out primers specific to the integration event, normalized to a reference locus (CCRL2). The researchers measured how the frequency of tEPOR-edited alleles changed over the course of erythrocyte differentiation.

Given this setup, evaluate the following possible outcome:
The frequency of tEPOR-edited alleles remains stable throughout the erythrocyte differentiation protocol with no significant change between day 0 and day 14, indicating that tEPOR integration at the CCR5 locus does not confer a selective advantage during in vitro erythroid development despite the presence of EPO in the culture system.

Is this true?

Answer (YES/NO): NO